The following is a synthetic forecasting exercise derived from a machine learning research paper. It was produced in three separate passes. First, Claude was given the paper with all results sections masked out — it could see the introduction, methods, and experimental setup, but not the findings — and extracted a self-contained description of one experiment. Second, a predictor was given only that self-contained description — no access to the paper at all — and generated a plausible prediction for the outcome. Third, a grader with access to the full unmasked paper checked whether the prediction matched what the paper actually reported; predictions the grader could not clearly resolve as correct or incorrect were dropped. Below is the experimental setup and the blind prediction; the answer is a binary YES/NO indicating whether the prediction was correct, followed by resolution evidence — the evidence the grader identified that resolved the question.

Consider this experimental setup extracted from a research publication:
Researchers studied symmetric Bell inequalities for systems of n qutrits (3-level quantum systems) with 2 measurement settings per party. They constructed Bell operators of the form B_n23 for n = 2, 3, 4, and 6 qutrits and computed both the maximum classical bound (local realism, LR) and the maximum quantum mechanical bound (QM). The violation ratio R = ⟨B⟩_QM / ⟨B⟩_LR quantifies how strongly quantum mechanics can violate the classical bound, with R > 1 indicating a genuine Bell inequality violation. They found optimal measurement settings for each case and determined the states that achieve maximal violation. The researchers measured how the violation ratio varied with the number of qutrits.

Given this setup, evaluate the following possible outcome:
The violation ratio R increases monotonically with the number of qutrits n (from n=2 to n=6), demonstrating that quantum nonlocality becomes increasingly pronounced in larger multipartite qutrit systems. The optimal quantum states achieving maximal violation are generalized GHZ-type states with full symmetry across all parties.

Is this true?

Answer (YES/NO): NO